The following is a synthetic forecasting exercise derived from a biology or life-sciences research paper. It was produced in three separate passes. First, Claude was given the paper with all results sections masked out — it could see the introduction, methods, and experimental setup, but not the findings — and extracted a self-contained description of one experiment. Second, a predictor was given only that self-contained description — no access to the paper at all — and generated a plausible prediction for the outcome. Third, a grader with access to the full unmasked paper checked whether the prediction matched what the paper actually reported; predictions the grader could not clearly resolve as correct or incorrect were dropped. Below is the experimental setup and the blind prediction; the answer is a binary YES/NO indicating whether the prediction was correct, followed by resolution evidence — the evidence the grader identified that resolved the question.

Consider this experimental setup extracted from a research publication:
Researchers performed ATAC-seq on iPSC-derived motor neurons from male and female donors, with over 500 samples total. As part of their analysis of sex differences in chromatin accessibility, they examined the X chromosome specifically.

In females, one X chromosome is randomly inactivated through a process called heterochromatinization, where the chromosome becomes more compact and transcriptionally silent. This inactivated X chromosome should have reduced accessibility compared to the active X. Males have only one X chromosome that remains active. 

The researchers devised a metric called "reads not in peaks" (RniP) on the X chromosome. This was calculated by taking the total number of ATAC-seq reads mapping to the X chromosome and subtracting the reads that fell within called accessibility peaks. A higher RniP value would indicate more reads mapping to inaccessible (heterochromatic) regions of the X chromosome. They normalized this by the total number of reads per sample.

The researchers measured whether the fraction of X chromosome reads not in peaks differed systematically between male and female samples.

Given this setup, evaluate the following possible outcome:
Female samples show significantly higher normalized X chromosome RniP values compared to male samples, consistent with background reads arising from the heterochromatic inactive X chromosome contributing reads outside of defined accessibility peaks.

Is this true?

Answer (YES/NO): YES